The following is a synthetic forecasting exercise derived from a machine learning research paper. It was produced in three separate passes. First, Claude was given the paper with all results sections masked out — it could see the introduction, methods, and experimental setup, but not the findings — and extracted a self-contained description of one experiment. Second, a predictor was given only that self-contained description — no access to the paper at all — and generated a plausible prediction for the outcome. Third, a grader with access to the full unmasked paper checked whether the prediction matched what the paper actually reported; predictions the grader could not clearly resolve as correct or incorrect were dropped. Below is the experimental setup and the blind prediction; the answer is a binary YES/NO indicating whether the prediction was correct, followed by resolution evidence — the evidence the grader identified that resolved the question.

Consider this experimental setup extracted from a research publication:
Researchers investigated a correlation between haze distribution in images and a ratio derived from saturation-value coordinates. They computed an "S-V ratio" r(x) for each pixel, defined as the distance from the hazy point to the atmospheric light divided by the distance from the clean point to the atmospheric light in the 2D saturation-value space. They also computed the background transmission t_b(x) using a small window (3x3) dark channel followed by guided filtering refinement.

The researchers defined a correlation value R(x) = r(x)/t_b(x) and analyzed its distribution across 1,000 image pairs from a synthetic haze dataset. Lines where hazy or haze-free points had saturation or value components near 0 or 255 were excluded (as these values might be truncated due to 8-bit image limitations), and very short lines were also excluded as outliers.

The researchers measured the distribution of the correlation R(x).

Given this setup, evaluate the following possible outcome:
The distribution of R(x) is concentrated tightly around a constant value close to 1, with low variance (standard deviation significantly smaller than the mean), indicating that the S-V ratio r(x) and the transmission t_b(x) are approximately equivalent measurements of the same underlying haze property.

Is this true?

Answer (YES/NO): NO